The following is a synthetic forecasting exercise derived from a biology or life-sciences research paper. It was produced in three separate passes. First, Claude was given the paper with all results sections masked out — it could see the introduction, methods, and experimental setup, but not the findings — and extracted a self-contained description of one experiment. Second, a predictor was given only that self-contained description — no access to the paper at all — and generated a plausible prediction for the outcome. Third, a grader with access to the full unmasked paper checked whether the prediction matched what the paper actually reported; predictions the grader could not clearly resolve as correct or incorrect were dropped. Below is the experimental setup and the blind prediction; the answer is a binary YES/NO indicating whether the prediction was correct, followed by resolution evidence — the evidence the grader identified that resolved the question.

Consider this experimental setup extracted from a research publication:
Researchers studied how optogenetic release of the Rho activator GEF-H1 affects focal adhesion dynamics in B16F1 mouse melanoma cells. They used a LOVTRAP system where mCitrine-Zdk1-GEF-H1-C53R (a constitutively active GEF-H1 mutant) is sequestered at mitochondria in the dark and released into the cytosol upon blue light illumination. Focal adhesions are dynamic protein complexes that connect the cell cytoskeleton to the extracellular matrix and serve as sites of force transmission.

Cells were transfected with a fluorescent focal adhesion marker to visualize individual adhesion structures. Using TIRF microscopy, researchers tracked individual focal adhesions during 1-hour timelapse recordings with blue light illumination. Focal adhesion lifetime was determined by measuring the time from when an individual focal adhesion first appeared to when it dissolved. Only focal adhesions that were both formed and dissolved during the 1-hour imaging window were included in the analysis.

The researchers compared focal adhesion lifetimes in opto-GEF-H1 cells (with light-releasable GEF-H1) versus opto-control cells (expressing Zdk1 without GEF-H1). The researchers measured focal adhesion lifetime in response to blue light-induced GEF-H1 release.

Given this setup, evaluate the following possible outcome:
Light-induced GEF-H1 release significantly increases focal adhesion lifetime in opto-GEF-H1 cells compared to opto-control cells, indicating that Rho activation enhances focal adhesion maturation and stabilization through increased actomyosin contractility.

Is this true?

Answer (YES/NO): NO